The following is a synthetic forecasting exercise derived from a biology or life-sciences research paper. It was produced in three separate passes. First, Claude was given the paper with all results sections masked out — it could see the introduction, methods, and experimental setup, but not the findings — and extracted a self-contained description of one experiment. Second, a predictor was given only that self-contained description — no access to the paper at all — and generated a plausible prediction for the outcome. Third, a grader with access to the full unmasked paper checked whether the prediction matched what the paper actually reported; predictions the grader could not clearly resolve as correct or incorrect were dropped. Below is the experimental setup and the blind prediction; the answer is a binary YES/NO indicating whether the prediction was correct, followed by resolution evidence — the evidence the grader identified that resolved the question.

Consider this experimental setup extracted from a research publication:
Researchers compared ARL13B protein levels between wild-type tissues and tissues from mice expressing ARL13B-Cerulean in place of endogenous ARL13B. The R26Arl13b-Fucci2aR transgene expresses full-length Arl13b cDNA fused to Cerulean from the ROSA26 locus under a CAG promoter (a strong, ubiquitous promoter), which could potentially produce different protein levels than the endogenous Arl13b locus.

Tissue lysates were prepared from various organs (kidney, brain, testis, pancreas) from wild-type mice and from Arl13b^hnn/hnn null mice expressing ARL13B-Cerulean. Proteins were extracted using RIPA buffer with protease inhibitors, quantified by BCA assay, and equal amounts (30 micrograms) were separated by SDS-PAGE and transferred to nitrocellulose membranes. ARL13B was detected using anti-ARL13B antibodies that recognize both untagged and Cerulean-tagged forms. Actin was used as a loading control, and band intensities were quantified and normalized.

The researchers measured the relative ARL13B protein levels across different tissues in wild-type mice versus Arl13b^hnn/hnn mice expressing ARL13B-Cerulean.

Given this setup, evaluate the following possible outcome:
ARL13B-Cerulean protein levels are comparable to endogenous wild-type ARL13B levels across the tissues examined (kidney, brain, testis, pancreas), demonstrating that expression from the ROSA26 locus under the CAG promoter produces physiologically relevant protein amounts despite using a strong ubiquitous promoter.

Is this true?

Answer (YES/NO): NO